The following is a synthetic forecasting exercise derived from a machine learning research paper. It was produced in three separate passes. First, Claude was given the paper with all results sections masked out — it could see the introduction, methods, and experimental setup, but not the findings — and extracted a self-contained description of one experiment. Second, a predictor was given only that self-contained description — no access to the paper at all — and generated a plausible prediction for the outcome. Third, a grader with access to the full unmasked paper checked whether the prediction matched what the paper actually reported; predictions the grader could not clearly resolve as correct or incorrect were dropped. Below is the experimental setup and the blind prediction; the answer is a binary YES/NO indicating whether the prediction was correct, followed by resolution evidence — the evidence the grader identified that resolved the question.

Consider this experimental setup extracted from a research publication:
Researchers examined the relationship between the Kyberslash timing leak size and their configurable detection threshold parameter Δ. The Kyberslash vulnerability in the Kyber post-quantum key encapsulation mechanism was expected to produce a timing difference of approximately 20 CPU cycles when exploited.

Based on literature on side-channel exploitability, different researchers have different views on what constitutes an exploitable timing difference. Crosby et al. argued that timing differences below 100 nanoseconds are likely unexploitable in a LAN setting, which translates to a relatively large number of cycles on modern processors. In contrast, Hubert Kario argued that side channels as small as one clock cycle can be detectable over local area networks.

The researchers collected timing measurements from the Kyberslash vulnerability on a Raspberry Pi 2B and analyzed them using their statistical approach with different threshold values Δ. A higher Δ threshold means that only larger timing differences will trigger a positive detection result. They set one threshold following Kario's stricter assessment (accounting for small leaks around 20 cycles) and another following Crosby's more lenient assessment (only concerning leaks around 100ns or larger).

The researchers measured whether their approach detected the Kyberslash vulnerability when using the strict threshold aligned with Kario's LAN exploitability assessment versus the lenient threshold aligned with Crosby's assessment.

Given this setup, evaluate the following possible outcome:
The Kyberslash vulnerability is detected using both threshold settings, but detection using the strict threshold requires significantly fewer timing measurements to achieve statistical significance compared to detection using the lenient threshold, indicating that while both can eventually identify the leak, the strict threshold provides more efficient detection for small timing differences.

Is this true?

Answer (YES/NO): NO